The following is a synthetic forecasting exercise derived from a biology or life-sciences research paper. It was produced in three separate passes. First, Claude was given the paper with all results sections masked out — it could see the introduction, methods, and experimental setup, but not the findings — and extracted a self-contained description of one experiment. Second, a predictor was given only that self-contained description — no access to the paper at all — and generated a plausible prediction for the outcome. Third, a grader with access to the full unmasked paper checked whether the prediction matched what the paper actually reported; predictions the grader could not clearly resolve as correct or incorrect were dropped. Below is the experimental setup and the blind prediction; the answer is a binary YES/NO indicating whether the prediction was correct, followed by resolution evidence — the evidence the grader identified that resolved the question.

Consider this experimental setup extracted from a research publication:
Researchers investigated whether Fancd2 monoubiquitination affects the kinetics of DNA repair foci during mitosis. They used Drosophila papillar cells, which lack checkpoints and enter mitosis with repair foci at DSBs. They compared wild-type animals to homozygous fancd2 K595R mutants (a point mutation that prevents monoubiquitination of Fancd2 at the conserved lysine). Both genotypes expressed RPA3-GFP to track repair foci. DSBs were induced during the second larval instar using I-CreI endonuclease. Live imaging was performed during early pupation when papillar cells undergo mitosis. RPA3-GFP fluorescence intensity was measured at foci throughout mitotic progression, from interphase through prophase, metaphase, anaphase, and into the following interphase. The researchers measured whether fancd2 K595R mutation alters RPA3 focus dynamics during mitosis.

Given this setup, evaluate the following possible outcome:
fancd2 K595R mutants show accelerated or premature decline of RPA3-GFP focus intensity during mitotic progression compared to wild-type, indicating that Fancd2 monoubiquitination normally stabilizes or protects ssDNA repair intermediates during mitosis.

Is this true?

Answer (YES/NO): NO